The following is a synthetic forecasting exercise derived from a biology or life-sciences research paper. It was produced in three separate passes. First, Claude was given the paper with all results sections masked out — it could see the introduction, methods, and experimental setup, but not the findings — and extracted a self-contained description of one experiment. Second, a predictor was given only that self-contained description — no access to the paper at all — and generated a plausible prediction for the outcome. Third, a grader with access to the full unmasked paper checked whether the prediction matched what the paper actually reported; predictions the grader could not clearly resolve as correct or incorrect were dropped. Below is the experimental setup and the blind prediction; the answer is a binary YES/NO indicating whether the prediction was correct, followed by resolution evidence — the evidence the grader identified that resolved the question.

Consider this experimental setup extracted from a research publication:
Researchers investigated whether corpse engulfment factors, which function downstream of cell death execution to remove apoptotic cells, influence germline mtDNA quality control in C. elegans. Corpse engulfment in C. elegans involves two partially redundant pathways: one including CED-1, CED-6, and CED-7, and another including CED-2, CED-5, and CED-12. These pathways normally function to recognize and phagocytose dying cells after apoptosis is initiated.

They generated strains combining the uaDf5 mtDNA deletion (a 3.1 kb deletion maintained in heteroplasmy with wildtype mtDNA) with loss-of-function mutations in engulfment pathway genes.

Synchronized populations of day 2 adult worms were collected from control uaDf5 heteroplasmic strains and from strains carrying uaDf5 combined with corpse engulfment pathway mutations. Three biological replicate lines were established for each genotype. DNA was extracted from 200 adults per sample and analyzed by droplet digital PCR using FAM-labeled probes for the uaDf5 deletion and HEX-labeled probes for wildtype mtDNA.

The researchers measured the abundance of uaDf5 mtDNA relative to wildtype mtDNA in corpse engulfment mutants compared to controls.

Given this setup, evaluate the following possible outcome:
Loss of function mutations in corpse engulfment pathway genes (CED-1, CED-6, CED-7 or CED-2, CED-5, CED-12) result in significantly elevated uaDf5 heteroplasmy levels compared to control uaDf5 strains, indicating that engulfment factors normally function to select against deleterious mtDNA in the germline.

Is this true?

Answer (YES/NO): YES